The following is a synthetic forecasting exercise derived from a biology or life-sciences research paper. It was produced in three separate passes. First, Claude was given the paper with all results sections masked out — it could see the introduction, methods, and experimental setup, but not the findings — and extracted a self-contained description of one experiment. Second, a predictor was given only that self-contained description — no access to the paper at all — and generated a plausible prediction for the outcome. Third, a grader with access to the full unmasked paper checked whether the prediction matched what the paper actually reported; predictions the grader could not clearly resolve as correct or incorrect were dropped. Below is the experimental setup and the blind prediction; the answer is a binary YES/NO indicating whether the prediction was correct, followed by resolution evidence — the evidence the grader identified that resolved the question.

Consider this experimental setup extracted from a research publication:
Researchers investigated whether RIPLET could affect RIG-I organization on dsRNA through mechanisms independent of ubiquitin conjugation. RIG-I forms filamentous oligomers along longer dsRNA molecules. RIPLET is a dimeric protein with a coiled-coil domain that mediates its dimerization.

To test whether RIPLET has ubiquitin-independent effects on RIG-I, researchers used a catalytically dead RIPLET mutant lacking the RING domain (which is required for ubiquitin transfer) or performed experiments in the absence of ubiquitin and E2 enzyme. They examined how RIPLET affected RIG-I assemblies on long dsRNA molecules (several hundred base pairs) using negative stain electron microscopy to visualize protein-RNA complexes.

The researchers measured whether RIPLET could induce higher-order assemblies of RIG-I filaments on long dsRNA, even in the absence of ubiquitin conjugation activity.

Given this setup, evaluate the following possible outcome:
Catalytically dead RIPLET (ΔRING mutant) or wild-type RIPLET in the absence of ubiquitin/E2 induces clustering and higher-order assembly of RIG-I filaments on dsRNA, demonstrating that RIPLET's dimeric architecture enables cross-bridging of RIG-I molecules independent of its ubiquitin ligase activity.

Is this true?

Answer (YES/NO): YES